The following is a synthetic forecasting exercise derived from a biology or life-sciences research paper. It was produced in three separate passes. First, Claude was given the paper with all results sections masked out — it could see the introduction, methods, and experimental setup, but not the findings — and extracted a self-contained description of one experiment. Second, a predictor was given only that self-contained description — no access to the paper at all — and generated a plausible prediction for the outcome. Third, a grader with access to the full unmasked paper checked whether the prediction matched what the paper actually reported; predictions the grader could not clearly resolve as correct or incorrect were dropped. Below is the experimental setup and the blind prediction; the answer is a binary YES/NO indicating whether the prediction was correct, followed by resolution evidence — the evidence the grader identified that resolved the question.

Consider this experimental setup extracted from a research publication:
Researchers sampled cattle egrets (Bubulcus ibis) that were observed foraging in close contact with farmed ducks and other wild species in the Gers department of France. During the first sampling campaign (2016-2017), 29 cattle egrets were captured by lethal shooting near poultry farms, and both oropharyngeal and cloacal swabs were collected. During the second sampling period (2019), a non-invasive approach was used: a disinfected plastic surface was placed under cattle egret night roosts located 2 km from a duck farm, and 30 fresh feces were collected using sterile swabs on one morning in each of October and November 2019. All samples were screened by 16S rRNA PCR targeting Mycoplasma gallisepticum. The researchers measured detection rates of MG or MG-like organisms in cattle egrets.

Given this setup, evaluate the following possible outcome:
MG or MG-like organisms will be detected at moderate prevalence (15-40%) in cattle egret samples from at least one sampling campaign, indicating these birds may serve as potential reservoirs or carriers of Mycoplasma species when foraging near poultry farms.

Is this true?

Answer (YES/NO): NO